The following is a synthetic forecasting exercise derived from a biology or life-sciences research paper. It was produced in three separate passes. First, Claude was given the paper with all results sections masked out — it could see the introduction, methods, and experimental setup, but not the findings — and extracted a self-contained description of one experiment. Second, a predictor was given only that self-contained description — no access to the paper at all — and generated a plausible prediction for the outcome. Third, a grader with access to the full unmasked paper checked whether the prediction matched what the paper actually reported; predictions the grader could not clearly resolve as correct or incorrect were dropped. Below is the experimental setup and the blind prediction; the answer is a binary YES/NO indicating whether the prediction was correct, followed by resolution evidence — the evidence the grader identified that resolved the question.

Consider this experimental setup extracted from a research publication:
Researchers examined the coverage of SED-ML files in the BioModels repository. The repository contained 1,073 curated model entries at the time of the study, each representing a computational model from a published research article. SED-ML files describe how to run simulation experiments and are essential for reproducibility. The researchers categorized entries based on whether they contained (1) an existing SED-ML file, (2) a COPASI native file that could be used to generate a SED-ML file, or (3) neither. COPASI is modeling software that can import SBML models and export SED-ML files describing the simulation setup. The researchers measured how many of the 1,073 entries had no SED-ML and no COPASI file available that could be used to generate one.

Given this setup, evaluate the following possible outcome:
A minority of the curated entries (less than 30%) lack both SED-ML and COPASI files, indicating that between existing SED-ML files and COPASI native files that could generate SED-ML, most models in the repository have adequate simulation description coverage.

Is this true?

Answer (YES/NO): NO